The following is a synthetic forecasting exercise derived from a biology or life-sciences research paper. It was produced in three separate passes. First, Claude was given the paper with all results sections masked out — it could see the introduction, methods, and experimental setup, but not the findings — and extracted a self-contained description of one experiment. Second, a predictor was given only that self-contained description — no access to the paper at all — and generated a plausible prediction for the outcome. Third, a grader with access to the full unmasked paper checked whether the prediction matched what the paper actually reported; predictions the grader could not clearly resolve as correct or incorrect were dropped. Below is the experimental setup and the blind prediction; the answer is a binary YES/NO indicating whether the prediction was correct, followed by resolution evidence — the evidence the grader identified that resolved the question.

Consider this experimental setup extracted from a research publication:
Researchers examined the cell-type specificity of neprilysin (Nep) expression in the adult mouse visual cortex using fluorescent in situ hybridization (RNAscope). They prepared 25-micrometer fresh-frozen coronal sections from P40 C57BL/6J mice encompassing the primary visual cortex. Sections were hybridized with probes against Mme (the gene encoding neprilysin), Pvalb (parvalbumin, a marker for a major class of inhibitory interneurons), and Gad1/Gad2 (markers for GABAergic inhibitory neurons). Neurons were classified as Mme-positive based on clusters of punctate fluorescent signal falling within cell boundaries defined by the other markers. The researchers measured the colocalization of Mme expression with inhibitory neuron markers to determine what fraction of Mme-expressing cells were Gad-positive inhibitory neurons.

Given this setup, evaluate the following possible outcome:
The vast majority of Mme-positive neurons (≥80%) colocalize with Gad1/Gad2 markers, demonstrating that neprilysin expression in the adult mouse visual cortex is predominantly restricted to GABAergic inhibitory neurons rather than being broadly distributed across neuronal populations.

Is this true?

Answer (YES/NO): YES